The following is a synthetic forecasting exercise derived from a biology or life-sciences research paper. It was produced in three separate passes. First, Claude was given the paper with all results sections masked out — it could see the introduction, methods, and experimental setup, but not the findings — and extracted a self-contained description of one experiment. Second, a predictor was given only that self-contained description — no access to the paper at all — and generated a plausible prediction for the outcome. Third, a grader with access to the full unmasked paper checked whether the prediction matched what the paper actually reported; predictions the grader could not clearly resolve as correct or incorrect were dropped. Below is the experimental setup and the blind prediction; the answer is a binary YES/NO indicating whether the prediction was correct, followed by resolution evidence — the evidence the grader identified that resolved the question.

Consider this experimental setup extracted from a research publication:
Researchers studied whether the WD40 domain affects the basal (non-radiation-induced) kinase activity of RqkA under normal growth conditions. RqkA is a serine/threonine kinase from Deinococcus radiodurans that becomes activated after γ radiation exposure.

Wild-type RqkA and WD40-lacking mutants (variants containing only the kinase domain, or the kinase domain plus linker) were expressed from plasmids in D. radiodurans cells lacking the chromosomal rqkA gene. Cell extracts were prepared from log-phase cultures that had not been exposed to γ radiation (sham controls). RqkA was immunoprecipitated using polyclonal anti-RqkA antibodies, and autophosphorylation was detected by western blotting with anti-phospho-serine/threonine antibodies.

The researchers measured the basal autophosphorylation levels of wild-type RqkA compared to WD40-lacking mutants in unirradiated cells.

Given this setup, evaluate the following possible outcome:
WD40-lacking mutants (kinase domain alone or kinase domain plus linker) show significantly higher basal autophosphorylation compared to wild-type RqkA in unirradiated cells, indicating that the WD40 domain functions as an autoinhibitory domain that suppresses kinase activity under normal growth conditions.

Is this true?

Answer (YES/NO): NO